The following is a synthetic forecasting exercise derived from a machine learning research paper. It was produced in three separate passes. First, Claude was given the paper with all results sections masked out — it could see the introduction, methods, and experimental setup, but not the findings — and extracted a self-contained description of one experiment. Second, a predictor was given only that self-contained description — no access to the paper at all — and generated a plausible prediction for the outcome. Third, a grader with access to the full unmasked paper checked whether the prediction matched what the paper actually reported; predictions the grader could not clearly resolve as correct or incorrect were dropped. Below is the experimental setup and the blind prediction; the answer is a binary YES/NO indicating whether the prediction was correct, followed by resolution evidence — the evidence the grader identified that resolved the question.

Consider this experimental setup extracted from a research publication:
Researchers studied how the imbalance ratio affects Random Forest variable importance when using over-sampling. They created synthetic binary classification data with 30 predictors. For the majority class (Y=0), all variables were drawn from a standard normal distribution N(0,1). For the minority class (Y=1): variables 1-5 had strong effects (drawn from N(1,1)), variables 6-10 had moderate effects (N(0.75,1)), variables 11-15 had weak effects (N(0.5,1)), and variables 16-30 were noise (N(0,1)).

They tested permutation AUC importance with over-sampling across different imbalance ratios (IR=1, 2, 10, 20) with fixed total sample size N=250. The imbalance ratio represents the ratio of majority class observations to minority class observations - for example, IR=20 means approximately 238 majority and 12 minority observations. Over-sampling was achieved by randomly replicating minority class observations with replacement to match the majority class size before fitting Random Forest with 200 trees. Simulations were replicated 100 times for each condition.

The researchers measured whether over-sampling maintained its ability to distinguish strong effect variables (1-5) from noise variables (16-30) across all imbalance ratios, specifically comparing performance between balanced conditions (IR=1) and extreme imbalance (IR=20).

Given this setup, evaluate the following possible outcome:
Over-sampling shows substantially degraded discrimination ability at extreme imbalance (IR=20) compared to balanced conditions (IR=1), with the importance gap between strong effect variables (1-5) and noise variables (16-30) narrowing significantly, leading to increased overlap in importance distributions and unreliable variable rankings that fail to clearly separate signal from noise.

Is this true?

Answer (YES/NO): NO